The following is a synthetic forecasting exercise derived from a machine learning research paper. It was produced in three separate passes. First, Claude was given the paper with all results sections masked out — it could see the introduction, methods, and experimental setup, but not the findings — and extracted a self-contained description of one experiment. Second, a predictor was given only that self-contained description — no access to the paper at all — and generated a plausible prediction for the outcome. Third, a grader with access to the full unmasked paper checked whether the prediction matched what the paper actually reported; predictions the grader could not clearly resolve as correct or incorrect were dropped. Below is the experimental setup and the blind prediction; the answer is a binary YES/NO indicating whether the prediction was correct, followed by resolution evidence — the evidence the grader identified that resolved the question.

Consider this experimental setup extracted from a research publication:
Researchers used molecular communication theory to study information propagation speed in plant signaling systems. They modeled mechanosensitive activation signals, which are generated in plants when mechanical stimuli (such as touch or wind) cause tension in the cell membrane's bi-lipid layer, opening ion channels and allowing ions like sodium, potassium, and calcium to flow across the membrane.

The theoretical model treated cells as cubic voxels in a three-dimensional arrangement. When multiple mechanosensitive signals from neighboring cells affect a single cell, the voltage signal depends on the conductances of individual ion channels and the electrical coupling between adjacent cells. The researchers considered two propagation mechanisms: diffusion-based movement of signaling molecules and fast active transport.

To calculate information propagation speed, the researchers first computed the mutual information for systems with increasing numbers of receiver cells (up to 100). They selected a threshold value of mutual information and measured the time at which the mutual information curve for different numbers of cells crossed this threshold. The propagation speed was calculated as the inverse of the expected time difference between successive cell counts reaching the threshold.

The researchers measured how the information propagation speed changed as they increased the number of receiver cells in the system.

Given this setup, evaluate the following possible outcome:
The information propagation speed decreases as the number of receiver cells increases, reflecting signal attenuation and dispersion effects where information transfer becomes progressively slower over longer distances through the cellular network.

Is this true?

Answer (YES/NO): NO